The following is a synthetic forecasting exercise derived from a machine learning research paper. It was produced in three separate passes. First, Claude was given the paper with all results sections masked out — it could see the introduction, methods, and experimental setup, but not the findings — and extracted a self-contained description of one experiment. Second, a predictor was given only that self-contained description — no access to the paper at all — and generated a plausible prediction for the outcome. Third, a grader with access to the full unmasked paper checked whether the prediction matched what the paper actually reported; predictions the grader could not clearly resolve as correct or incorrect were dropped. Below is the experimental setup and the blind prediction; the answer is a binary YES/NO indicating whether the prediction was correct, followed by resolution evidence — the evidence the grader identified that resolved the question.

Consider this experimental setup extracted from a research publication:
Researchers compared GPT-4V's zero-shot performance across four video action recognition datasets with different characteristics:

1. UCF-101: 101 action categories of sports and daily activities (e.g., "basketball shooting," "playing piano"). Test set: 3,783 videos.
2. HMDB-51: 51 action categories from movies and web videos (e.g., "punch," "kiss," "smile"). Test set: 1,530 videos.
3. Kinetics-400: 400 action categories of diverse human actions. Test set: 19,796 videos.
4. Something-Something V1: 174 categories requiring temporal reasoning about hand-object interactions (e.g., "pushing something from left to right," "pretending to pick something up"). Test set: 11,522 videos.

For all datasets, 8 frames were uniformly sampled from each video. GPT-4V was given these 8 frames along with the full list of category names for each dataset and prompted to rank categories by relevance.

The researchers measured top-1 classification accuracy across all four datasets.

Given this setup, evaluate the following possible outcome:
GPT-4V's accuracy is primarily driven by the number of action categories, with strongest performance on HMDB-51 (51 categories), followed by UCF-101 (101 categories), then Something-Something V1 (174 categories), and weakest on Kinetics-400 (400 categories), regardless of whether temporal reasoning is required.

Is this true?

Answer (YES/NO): NO